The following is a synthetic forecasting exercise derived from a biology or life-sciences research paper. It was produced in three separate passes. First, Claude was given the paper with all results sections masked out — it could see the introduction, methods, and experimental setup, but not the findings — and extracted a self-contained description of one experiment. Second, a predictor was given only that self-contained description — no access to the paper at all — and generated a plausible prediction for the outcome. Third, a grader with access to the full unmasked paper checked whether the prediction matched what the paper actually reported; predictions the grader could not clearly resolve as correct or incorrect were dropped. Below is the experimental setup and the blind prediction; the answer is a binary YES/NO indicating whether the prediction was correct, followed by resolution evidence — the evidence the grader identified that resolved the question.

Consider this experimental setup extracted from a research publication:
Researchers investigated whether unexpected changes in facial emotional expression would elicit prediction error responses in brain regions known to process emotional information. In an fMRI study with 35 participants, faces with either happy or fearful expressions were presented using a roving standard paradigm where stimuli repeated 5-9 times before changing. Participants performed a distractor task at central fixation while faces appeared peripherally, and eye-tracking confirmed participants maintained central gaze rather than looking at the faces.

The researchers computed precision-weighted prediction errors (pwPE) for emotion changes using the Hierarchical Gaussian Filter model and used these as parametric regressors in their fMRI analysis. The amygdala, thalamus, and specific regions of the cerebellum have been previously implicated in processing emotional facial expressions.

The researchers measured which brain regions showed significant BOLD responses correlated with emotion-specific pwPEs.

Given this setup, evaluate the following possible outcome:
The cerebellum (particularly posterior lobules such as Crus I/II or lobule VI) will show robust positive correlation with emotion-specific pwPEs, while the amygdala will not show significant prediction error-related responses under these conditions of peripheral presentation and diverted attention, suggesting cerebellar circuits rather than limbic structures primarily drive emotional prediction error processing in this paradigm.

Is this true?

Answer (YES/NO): NO